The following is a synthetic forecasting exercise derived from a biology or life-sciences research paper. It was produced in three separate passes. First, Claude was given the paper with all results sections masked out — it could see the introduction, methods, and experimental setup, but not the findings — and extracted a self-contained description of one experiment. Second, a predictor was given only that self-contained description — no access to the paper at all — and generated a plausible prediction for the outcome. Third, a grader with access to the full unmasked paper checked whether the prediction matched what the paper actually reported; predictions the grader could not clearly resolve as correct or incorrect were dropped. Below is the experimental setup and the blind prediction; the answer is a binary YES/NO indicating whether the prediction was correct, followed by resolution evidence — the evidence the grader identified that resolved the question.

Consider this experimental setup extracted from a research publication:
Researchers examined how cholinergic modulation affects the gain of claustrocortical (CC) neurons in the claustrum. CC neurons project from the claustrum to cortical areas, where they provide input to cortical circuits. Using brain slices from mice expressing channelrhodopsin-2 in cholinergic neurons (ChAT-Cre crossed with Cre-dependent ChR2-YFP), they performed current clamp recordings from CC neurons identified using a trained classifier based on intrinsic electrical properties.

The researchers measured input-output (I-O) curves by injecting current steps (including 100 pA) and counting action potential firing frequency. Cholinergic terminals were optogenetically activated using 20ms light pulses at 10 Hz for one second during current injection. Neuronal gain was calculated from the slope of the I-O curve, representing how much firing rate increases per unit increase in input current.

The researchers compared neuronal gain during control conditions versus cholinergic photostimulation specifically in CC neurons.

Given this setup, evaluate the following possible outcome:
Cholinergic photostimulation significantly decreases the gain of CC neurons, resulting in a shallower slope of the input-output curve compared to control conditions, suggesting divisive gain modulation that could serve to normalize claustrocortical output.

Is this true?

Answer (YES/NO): YES